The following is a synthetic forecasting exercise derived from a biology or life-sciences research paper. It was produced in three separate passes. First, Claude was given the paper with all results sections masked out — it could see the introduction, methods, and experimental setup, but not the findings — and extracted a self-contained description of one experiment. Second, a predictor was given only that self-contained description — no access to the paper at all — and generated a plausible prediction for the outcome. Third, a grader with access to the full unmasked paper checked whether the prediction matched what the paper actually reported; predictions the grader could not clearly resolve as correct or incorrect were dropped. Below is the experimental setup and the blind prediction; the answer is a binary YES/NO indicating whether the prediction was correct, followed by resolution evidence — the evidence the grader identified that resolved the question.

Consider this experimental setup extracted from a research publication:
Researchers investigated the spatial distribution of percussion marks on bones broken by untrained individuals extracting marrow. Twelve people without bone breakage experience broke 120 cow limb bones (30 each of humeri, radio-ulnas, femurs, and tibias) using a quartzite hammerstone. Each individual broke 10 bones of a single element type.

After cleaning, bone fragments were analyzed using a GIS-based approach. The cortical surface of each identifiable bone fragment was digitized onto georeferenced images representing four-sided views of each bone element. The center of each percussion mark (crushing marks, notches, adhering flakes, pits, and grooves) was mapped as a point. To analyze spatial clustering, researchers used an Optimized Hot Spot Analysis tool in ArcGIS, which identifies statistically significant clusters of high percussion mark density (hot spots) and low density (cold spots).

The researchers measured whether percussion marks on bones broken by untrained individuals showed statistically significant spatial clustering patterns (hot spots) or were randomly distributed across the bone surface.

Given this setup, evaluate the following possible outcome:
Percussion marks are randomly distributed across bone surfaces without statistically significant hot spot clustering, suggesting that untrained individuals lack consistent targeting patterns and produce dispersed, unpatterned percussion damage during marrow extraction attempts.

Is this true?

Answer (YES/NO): NO